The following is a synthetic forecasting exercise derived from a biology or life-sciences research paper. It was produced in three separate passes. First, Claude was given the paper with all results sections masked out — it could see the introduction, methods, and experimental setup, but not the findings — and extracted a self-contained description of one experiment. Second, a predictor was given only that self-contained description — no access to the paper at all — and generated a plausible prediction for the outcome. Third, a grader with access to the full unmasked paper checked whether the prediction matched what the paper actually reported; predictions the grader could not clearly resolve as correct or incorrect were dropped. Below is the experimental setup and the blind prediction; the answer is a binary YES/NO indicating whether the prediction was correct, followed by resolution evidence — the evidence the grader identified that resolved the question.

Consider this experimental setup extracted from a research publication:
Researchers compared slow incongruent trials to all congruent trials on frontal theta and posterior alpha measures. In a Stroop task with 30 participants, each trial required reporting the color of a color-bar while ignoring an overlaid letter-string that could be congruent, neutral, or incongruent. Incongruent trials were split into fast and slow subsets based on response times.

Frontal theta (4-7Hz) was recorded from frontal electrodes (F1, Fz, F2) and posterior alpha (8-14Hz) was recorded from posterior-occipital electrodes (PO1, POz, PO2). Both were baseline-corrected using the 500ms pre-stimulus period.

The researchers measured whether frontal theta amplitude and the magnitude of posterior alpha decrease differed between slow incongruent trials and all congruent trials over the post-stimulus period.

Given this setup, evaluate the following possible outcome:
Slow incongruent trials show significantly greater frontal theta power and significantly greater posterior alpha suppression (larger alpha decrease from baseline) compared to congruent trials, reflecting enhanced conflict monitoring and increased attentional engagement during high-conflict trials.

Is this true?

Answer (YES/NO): YES